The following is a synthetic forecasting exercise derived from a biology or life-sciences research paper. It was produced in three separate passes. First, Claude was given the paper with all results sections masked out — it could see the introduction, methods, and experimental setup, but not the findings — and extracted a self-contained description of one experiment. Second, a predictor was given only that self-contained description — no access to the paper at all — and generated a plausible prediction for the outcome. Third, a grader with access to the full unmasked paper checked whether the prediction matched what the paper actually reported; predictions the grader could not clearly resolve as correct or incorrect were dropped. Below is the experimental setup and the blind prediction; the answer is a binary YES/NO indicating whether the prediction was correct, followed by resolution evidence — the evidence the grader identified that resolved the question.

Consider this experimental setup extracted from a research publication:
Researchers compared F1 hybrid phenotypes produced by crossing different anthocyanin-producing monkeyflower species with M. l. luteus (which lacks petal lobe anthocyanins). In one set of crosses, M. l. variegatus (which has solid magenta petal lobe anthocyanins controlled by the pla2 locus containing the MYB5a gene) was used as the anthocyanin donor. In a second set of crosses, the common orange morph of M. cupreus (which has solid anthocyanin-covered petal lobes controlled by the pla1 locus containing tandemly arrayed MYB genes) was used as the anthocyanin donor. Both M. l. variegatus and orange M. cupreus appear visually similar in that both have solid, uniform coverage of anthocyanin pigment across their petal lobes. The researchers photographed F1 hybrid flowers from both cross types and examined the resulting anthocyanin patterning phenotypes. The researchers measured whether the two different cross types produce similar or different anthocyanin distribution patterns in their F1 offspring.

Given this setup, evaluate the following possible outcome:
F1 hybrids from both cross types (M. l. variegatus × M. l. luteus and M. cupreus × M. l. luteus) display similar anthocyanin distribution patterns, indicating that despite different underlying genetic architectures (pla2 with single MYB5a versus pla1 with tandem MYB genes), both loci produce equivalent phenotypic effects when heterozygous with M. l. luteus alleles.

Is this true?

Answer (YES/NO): NO